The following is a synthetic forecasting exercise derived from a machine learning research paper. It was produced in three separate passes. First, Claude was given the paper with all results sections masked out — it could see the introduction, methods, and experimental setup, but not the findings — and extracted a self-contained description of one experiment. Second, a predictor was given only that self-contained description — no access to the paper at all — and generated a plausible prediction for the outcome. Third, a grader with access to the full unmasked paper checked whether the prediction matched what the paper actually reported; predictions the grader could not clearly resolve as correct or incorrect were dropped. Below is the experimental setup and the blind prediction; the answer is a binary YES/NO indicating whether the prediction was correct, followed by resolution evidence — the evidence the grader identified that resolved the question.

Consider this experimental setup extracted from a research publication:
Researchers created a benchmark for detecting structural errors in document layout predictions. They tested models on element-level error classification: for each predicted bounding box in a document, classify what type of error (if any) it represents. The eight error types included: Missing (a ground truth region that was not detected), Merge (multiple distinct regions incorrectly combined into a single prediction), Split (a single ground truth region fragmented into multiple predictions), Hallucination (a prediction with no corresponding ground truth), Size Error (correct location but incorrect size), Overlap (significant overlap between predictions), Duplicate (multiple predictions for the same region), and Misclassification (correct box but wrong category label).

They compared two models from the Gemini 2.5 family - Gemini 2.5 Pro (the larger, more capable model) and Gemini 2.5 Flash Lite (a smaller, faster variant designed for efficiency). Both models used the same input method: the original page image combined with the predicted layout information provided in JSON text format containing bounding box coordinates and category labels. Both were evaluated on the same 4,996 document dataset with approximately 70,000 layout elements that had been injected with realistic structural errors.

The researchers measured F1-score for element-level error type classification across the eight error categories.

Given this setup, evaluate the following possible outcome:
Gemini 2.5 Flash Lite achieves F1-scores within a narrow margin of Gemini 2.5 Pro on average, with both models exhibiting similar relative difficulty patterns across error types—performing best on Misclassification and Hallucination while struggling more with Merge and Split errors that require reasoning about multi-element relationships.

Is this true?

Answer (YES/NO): NO